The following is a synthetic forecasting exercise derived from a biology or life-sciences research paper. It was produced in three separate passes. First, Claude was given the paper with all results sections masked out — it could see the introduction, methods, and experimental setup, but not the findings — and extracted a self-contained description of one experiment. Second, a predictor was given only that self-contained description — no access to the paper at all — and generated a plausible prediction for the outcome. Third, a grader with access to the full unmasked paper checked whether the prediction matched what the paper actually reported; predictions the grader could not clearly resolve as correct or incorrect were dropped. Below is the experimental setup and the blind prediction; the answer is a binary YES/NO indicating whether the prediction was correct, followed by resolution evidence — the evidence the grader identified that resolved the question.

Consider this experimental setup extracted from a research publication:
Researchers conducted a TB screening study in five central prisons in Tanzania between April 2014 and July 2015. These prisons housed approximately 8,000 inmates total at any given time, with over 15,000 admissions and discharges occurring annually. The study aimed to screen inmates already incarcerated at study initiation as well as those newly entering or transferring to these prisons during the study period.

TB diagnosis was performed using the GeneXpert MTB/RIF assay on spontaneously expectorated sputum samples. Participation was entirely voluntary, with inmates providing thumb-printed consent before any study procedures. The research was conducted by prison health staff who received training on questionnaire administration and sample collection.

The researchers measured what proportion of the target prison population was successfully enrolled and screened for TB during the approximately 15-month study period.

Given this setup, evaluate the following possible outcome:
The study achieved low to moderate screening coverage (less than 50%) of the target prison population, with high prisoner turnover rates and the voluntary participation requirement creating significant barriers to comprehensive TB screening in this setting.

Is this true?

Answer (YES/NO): NO